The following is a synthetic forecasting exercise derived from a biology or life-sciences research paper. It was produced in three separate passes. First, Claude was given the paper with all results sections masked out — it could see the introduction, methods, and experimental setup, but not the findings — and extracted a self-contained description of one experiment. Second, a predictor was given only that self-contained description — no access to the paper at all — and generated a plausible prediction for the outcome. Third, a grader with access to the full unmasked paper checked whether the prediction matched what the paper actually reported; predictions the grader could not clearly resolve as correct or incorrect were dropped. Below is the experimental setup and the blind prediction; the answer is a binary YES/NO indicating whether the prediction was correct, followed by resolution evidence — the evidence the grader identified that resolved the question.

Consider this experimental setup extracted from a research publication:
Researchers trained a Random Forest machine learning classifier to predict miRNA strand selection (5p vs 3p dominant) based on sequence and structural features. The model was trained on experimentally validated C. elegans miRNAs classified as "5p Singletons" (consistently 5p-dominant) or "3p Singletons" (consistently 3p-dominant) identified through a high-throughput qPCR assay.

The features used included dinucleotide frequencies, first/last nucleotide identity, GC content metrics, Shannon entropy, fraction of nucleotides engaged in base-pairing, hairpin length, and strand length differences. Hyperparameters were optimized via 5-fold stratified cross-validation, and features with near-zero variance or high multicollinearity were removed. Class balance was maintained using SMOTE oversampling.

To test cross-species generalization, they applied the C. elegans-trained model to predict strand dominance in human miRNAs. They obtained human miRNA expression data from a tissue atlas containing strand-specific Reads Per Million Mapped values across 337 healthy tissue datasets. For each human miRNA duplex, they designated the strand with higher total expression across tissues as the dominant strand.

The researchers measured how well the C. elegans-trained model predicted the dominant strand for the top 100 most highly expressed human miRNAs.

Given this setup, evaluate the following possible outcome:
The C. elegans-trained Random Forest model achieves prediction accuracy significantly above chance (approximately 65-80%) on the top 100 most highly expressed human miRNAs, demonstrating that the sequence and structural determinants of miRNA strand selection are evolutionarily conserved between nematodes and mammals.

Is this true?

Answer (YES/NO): YES